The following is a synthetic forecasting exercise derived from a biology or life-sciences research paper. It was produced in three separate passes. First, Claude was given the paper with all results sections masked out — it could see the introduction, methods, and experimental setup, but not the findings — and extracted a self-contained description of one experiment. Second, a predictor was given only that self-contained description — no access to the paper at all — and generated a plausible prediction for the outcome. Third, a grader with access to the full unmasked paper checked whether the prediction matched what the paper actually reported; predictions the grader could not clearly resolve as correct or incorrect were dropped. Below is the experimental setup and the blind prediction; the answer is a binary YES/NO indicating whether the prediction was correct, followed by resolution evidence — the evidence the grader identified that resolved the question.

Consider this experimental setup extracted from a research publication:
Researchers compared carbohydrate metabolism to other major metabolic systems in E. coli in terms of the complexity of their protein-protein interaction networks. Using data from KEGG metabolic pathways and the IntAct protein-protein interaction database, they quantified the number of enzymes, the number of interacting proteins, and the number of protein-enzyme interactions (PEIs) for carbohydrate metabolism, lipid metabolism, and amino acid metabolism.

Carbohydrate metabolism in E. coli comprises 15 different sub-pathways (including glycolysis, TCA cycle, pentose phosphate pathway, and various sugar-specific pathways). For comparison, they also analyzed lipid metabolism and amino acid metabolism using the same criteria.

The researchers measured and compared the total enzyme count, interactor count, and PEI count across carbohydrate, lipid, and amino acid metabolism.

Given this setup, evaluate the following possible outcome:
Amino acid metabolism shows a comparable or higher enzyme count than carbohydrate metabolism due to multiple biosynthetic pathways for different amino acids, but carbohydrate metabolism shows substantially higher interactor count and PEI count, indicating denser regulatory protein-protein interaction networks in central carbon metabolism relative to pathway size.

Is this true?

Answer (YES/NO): NO